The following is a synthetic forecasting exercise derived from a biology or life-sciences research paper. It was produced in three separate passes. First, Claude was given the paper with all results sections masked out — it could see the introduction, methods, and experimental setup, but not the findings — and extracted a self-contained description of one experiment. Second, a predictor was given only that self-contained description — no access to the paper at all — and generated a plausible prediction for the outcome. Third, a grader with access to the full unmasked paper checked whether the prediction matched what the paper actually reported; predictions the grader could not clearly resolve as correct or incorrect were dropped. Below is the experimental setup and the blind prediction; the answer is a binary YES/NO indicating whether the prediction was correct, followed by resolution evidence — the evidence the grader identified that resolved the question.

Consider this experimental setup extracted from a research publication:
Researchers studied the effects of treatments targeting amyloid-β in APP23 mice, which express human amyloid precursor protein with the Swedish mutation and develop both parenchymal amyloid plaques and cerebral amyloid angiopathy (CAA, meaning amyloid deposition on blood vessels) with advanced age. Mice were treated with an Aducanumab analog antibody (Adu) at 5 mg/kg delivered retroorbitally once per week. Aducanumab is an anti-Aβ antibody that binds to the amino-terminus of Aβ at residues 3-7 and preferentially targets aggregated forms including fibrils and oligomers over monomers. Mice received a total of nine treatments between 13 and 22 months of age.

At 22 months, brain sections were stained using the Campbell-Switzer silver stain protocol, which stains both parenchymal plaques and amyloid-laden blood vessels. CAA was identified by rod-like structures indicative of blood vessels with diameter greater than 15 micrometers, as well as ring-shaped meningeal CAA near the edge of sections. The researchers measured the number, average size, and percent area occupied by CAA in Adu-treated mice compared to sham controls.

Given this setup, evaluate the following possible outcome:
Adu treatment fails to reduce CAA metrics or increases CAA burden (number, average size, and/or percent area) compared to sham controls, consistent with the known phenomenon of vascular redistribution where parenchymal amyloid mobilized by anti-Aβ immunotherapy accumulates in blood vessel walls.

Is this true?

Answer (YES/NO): NO